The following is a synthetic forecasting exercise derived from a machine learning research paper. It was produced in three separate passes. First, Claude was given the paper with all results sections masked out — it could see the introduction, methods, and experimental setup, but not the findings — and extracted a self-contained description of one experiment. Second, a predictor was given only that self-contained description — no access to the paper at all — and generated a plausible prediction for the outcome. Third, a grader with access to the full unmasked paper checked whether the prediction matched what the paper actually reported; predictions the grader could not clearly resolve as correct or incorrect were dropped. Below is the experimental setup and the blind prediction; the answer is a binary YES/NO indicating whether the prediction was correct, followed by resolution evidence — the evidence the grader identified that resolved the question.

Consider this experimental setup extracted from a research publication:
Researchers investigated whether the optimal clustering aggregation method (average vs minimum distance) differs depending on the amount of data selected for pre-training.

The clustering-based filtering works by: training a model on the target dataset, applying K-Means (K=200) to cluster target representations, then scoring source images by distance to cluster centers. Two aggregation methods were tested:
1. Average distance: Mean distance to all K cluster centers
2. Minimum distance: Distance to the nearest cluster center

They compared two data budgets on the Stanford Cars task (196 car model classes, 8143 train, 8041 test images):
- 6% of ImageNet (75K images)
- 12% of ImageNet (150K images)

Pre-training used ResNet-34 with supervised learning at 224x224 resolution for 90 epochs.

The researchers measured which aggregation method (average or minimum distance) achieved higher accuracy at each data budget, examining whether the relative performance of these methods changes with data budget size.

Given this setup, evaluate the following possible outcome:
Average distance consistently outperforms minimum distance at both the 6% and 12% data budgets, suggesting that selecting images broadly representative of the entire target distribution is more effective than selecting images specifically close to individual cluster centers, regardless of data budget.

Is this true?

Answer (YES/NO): NO